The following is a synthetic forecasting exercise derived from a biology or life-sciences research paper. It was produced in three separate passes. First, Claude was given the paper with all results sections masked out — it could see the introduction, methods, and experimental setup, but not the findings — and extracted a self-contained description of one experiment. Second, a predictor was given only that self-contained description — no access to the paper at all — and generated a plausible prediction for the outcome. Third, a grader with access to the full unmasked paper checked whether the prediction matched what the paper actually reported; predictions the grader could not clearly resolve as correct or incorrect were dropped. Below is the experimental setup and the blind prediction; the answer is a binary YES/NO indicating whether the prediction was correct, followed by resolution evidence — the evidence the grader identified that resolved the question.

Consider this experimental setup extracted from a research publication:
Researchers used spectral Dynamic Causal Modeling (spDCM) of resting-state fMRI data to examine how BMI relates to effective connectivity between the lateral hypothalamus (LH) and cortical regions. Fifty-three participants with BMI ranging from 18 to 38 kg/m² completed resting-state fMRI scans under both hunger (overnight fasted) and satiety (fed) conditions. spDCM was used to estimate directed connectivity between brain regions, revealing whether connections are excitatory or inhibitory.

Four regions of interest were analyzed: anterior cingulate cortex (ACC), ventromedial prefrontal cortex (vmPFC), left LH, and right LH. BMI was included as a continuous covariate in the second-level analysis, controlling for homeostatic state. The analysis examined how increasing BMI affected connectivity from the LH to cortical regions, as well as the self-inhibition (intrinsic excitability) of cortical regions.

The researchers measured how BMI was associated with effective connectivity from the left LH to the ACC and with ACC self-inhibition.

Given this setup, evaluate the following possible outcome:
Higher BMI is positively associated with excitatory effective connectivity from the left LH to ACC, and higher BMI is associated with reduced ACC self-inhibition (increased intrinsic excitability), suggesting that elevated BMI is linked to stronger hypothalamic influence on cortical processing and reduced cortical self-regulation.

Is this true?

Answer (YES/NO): NO